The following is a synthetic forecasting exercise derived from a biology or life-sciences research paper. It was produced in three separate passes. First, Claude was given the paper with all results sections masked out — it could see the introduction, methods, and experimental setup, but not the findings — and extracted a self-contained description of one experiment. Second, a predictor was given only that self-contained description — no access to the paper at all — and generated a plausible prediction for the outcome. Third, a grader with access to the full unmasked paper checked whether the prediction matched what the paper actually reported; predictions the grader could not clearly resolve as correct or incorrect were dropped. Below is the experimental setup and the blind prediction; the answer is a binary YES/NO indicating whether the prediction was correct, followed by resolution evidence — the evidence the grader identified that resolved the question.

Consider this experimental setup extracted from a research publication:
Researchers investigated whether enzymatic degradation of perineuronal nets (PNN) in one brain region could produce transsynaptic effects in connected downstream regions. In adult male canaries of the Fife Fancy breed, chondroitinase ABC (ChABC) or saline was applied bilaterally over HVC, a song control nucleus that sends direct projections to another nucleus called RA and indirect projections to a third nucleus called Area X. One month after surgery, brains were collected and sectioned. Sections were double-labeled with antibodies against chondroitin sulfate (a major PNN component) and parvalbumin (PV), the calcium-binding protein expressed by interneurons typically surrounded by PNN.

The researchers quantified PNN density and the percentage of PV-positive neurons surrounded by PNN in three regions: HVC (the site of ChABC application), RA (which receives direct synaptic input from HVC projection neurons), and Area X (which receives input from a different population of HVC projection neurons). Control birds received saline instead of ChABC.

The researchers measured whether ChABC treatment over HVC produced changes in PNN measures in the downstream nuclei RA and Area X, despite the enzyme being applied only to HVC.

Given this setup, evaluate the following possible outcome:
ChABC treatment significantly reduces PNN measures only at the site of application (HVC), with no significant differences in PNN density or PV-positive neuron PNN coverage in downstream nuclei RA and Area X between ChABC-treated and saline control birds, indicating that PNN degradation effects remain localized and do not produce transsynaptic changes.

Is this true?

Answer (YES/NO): NO